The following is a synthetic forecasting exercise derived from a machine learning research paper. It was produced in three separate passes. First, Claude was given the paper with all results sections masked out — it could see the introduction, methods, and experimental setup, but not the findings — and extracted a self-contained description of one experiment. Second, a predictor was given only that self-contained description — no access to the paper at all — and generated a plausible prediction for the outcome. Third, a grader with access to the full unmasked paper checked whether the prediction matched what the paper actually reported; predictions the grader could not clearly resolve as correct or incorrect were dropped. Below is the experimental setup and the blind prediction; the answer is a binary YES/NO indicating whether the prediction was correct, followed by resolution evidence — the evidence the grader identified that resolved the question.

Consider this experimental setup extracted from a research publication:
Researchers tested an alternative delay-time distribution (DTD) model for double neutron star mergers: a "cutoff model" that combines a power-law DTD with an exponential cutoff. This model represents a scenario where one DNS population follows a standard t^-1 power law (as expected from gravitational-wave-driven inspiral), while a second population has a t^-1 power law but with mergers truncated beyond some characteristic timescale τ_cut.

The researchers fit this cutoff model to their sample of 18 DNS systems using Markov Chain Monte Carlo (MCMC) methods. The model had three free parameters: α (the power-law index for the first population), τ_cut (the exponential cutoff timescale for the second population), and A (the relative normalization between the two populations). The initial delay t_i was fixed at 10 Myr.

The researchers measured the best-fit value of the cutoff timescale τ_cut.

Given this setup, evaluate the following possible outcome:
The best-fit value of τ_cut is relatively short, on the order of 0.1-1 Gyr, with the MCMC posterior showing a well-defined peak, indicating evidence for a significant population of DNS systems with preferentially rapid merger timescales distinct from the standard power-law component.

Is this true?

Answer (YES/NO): YES